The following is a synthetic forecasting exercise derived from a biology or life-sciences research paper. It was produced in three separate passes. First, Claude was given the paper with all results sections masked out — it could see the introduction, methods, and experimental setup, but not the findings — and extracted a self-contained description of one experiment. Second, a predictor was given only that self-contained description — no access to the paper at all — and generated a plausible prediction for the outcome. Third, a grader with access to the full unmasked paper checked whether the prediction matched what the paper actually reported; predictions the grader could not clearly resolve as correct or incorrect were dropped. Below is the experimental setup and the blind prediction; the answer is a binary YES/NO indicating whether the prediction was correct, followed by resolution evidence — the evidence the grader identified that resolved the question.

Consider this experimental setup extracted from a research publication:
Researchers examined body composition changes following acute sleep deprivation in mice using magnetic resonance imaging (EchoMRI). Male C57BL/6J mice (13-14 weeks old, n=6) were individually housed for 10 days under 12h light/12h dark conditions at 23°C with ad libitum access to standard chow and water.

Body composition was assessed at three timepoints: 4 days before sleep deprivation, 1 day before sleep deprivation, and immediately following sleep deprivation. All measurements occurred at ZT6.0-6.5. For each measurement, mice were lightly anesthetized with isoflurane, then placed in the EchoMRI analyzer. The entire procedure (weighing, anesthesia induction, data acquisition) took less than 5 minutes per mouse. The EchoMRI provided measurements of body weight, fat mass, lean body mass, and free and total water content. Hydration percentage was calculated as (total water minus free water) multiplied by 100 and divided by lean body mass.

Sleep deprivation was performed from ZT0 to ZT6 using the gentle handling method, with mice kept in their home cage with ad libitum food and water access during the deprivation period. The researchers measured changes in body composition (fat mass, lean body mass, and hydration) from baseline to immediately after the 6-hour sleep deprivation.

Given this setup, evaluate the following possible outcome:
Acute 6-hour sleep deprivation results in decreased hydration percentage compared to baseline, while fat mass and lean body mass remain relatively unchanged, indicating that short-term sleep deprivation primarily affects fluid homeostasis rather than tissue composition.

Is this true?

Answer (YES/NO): NO